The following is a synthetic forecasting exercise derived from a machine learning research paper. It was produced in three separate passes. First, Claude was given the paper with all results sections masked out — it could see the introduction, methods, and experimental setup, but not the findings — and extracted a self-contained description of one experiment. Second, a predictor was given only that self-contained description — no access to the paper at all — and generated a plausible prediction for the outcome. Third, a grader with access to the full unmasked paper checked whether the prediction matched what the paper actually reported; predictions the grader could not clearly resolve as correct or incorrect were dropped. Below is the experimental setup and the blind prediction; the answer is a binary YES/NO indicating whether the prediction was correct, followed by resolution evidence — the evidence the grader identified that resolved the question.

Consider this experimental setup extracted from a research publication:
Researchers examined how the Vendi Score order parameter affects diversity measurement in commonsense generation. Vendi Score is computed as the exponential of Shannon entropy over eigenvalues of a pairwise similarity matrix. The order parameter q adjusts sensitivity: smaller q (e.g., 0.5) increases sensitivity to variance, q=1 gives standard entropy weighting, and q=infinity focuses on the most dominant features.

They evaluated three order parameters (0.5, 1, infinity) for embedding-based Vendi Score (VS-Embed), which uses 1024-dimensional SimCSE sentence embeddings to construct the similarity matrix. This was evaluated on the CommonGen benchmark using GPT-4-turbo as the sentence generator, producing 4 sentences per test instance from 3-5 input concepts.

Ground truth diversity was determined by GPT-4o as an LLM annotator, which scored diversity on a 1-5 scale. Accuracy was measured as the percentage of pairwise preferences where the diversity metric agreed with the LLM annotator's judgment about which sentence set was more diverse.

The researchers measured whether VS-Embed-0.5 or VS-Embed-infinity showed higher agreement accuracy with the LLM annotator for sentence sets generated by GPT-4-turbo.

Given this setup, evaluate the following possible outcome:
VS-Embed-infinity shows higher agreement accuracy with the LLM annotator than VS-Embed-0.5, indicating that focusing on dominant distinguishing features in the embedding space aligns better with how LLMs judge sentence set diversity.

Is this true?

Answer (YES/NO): NO